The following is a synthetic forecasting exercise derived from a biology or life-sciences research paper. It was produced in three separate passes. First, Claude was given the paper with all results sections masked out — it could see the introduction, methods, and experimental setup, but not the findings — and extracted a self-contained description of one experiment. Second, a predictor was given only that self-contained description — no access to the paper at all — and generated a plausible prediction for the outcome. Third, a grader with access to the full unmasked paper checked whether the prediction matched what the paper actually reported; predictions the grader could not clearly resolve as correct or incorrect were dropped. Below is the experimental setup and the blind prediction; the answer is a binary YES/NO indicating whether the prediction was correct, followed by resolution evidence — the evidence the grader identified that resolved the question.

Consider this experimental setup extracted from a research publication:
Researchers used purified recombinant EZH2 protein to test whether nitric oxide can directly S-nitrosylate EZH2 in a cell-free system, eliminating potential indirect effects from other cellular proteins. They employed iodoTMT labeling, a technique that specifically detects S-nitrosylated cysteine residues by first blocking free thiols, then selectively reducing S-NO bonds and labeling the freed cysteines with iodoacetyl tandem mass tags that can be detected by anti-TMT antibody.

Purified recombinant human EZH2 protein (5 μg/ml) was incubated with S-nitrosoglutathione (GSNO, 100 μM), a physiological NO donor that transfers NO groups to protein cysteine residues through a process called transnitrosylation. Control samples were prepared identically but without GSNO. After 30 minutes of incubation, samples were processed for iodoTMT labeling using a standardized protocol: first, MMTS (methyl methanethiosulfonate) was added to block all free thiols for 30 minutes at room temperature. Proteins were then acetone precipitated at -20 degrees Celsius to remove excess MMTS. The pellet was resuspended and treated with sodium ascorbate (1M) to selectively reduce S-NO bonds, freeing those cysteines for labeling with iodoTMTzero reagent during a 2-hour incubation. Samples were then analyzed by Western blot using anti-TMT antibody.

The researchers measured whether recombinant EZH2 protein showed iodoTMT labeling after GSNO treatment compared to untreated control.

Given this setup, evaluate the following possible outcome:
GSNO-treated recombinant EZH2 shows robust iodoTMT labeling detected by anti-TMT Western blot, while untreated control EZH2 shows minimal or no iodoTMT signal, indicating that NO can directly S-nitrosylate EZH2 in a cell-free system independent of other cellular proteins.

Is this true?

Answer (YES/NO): YES